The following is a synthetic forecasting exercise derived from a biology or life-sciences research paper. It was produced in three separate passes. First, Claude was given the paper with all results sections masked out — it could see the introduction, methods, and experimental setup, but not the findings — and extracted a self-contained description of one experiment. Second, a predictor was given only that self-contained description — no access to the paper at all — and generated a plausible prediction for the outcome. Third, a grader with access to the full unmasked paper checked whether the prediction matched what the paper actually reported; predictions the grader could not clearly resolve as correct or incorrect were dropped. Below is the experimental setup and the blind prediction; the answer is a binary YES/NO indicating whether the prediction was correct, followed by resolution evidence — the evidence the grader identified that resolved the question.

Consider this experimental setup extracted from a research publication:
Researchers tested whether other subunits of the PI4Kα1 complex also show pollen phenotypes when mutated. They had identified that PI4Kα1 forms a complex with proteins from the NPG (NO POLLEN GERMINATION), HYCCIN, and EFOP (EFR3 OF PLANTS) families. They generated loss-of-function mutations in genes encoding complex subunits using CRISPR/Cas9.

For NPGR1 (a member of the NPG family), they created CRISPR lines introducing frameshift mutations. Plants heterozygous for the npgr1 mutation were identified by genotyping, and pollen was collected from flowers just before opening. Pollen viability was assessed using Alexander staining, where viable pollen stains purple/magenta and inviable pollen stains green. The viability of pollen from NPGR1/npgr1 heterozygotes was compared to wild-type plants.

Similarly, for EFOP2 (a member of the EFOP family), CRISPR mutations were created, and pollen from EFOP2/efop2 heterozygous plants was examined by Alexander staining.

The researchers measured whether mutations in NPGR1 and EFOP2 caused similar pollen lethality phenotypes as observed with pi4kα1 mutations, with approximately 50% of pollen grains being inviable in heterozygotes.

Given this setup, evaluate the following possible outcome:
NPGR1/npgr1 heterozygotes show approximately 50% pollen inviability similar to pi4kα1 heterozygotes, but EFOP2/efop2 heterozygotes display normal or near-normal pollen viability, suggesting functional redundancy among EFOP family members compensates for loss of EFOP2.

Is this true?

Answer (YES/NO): NO